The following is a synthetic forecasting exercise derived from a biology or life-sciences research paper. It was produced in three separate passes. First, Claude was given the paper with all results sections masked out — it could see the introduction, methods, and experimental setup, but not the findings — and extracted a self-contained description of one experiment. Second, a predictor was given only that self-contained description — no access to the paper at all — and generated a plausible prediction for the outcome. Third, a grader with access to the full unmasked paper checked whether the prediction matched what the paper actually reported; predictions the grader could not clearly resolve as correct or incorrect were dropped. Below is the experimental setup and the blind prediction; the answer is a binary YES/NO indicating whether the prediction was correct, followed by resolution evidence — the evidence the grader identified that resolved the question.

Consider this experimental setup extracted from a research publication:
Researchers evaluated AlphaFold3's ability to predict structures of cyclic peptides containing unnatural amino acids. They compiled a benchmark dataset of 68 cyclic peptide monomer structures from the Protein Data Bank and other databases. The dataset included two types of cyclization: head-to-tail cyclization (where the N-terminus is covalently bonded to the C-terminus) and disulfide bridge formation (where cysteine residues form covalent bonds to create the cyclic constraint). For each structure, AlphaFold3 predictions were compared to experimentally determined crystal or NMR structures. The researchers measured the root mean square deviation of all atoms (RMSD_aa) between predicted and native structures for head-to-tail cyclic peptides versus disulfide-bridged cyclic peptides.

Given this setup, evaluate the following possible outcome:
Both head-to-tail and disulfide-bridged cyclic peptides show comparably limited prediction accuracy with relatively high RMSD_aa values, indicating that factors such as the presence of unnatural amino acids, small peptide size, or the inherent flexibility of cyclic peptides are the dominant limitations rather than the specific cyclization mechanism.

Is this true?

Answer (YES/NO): NO